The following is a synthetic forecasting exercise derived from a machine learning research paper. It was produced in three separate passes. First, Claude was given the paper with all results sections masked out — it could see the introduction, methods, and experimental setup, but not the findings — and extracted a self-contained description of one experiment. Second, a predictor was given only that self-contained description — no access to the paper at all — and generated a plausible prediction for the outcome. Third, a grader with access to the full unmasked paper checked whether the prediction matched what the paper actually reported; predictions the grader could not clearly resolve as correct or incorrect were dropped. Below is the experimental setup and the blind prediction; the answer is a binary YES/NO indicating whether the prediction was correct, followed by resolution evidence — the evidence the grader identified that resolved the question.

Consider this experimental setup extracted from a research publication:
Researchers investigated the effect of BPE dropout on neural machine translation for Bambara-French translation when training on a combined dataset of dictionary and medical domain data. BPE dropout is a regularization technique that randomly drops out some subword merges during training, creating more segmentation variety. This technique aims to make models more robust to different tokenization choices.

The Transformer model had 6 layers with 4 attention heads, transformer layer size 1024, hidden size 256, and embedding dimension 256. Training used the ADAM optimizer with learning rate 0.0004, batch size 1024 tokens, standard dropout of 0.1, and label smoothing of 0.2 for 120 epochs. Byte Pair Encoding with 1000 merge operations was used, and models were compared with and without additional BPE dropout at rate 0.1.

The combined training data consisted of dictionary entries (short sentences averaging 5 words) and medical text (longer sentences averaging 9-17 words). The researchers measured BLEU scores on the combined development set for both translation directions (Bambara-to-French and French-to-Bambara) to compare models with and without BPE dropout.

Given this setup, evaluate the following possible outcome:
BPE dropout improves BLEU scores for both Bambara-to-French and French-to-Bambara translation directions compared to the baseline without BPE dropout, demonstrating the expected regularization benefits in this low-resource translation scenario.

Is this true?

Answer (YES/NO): YES